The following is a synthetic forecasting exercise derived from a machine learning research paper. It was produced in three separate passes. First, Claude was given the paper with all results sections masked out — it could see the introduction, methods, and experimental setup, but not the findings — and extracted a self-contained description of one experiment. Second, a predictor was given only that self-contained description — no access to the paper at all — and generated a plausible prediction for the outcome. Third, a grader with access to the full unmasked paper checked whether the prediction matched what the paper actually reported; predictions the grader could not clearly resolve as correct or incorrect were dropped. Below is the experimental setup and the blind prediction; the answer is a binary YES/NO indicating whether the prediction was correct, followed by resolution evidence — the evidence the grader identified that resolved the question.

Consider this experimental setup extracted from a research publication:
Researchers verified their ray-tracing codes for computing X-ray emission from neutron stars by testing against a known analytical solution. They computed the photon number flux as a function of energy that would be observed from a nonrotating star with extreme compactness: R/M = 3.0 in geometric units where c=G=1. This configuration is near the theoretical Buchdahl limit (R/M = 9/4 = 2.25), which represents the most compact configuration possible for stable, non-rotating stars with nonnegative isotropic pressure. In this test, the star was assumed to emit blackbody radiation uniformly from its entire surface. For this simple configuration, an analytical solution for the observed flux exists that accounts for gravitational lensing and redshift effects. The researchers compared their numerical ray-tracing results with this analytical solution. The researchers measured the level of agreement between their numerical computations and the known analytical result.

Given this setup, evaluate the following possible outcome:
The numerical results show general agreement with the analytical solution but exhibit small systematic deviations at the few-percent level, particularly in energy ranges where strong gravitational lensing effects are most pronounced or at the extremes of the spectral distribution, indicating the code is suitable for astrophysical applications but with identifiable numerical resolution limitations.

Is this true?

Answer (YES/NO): NO